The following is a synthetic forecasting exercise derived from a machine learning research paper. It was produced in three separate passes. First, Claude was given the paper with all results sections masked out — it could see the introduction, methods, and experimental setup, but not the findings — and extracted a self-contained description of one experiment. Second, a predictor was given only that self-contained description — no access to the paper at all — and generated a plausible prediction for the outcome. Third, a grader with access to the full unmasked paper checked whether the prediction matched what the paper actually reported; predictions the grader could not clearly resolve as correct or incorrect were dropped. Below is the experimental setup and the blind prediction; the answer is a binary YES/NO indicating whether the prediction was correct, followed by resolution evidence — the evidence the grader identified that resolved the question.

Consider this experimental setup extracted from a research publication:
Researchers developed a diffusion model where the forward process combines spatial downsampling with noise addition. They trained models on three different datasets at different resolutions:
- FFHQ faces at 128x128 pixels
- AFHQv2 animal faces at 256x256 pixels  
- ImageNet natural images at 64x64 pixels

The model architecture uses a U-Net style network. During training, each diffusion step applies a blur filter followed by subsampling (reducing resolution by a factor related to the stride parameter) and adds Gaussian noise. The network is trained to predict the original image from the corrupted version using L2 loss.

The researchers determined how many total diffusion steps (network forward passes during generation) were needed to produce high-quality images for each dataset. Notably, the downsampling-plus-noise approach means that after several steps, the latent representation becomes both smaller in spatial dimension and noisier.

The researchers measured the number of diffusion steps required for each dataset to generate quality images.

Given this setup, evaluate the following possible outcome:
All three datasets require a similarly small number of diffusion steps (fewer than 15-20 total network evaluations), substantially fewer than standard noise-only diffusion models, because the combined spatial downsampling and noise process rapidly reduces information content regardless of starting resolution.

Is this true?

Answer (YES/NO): YES